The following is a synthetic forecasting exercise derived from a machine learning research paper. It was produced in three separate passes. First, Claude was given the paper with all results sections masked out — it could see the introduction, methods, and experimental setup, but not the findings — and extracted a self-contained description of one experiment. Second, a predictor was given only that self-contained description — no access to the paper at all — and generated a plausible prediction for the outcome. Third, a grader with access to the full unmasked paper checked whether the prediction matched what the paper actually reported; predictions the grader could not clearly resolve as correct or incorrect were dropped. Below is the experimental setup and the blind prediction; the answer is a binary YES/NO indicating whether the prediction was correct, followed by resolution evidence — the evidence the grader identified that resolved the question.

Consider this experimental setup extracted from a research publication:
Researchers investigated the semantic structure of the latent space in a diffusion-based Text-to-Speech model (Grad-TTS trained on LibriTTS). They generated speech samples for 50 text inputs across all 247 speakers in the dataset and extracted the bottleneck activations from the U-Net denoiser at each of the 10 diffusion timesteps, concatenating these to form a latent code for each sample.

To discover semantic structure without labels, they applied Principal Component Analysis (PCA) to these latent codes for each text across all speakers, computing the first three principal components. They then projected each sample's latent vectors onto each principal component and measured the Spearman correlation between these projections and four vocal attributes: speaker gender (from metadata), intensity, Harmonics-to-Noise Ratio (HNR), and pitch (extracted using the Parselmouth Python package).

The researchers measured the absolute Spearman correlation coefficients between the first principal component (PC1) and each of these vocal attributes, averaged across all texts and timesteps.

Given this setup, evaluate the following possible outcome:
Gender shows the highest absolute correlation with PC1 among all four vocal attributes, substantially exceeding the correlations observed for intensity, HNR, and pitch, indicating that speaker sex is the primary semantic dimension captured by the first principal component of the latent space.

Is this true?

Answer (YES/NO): YES